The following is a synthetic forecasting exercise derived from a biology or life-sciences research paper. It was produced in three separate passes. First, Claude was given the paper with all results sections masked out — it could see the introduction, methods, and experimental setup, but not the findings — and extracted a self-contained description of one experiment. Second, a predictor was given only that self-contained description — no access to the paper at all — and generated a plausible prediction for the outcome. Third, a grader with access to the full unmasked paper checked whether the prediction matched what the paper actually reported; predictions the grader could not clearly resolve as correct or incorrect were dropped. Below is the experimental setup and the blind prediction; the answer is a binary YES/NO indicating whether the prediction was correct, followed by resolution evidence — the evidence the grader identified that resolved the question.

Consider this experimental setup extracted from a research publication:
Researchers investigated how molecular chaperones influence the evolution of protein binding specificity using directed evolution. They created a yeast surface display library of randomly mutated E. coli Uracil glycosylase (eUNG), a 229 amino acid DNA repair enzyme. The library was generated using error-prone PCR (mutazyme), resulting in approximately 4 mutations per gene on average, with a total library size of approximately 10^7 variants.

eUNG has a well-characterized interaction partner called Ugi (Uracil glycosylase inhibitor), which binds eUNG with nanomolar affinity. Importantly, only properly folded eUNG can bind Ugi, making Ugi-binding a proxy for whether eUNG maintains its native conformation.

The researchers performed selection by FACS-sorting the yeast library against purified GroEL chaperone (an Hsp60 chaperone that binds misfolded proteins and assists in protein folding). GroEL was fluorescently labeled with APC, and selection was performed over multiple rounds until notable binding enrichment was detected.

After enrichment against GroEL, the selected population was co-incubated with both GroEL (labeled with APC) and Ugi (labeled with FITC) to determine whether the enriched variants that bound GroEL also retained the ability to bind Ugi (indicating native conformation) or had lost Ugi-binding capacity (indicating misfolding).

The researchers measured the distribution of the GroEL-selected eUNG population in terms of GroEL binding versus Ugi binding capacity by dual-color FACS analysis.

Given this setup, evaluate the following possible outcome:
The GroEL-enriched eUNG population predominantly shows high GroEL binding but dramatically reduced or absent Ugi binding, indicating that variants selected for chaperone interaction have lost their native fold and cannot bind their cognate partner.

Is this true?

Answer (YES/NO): YES